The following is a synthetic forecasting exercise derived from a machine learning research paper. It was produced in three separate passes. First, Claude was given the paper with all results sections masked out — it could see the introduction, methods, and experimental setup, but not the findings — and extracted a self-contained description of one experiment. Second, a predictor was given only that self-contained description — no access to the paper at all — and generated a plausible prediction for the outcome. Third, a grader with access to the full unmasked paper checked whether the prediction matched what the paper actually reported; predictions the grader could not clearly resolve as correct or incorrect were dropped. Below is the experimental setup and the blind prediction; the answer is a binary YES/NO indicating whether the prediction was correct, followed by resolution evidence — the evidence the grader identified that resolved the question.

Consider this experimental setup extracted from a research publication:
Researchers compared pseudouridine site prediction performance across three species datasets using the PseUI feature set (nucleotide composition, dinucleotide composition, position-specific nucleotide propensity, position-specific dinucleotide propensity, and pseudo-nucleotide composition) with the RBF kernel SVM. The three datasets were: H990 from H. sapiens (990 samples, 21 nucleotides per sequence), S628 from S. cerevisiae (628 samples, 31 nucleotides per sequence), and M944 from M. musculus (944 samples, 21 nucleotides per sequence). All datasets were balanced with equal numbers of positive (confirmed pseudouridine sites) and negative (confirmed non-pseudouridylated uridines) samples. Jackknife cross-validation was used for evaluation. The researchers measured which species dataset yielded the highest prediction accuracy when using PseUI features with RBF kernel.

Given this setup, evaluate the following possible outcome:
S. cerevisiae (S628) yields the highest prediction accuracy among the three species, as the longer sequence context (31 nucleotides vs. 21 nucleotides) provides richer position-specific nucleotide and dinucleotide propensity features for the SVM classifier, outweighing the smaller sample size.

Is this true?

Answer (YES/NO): NO